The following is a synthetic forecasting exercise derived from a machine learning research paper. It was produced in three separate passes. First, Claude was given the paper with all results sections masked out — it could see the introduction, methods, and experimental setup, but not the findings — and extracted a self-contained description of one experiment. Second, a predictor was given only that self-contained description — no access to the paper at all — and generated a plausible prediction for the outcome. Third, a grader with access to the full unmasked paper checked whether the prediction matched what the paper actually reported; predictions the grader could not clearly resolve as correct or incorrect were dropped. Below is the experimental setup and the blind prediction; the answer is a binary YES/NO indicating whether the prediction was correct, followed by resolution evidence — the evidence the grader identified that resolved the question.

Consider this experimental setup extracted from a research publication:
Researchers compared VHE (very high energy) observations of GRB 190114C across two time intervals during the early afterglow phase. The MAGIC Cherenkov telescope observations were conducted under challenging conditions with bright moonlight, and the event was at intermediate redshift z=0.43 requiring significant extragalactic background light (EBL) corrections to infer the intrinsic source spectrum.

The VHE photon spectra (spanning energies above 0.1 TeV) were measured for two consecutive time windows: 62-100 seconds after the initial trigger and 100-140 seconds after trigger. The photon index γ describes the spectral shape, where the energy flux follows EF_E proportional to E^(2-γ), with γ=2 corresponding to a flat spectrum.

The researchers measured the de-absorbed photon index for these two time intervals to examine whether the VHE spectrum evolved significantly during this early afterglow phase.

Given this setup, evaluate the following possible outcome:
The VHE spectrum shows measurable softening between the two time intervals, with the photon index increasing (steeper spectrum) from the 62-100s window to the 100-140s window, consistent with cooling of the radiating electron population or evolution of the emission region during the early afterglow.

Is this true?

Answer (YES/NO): NO